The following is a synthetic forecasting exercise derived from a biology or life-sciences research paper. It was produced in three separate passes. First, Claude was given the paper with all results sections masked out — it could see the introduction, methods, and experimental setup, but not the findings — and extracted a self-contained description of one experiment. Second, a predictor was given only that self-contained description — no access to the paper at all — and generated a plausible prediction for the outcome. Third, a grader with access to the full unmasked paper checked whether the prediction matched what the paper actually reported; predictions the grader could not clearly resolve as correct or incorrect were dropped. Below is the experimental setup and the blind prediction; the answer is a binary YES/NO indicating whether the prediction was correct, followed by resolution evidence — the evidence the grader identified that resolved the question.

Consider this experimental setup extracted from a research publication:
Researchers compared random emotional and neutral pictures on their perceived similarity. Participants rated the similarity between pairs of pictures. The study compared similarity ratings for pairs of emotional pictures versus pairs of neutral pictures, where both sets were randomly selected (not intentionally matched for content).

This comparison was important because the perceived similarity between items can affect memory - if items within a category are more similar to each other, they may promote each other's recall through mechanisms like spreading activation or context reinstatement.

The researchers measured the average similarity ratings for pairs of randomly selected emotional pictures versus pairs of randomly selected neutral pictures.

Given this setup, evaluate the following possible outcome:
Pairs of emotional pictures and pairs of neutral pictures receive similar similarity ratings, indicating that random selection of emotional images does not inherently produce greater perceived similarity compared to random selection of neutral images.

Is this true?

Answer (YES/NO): NO